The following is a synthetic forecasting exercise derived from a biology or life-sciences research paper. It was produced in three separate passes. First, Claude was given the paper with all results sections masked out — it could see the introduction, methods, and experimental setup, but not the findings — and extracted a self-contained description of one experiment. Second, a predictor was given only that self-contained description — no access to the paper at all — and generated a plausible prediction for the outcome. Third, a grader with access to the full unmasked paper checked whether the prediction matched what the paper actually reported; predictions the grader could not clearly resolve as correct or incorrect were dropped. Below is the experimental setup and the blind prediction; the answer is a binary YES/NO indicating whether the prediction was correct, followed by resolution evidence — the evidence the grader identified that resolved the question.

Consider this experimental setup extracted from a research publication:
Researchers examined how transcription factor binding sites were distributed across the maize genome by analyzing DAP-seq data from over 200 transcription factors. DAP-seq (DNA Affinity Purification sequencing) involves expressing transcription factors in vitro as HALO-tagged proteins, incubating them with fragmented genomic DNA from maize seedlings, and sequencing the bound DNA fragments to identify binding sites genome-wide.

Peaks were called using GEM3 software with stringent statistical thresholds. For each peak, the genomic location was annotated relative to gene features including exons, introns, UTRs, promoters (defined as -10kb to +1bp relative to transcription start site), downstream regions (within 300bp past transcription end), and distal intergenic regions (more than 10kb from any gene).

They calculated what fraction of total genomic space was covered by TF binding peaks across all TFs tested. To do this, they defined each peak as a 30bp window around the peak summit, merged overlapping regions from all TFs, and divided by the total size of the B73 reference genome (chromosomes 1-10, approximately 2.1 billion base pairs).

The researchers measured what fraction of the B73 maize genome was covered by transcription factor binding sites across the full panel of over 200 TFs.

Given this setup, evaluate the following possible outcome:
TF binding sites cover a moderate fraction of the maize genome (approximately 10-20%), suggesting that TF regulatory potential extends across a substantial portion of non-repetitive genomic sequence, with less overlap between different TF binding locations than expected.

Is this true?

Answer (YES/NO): NO